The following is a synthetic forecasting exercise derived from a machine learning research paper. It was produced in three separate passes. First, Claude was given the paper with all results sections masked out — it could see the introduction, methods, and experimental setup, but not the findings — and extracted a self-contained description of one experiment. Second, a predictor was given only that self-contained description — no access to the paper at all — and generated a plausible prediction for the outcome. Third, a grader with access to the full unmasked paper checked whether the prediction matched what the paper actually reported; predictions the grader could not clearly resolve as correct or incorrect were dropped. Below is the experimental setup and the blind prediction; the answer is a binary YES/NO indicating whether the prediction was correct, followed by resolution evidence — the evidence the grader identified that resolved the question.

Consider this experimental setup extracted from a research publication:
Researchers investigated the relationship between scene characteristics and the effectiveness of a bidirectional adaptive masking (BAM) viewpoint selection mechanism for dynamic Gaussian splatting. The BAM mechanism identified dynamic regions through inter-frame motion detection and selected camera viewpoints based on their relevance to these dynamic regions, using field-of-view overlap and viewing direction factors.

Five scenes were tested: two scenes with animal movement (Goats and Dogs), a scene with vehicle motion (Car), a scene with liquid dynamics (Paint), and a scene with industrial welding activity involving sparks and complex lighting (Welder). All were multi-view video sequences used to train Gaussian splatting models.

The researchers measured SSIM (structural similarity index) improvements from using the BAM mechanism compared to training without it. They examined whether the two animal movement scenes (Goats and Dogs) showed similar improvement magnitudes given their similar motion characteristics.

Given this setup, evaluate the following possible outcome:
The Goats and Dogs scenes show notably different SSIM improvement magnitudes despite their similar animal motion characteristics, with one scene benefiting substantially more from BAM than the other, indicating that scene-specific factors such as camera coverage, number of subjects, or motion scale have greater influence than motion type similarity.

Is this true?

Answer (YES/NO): YES